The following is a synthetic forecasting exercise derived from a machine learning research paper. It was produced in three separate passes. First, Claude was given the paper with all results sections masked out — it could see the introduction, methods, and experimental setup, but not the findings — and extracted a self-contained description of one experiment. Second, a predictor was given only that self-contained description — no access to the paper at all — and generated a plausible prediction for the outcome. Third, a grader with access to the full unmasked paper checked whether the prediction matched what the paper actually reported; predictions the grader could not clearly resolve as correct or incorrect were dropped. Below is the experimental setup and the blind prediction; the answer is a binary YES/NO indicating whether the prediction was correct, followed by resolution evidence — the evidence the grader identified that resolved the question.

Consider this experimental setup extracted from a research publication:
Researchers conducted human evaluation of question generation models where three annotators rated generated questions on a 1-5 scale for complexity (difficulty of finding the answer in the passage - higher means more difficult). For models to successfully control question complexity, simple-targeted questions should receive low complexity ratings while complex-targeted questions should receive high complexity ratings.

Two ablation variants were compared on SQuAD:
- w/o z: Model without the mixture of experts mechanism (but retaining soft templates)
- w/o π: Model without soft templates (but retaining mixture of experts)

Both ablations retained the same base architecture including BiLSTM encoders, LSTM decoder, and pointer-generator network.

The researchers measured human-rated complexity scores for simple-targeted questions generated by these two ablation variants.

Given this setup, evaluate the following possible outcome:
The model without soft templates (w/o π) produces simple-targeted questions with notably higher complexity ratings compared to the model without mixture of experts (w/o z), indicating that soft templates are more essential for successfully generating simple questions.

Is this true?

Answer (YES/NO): NO